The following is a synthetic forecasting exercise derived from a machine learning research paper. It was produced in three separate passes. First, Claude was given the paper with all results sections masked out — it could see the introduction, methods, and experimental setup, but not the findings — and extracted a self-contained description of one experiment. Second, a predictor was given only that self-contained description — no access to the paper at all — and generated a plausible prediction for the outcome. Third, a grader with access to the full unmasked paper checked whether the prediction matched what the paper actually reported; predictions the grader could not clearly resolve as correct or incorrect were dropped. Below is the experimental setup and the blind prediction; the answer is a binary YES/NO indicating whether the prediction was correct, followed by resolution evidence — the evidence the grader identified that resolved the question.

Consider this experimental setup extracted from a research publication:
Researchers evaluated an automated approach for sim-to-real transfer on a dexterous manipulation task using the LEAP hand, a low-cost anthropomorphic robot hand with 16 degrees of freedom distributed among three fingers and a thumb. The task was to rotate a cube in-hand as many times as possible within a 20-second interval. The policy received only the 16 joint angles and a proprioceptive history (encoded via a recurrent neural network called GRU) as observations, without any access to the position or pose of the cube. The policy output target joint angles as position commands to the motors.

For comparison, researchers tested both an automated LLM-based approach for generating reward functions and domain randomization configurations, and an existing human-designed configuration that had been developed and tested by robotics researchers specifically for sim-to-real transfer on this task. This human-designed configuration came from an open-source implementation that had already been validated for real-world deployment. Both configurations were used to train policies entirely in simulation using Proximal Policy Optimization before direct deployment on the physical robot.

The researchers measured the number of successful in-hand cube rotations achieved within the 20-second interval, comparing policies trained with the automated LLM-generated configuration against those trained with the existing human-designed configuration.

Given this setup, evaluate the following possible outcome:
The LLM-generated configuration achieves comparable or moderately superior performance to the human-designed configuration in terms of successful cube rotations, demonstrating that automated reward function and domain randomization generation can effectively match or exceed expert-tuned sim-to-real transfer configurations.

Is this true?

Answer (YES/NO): NO